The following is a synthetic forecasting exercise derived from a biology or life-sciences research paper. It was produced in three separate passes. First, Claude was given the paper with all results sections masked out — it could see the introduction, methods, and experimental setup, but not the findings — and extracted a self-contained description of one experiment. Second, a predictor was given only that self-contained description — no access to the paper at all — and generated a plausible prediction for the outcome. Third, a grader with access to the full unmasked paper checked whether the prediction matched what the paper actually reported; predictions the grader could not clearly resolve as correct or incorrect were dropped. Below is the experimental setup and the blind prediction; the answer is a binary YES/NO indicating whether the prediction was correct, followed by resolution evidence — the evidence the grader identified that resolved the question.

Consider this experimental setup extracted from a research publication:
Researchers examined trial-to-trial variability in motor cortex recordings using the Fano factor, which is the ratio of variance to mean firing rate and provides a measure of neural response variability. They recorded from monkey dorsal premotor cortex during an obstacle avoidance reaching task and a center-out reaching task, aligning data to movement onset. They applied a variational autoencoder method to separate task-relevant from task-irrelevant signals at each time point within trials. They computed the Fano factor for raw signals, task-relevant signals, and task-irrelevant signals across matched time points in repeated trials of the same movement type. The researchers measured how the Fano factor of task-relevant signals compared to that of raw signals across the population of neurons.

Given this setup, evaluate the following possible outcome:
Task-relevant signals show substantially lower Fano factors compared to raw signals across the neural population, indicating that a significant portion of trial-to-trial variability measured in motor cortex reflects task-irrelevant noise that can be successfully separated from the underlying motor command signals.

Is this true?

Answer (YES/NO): YES